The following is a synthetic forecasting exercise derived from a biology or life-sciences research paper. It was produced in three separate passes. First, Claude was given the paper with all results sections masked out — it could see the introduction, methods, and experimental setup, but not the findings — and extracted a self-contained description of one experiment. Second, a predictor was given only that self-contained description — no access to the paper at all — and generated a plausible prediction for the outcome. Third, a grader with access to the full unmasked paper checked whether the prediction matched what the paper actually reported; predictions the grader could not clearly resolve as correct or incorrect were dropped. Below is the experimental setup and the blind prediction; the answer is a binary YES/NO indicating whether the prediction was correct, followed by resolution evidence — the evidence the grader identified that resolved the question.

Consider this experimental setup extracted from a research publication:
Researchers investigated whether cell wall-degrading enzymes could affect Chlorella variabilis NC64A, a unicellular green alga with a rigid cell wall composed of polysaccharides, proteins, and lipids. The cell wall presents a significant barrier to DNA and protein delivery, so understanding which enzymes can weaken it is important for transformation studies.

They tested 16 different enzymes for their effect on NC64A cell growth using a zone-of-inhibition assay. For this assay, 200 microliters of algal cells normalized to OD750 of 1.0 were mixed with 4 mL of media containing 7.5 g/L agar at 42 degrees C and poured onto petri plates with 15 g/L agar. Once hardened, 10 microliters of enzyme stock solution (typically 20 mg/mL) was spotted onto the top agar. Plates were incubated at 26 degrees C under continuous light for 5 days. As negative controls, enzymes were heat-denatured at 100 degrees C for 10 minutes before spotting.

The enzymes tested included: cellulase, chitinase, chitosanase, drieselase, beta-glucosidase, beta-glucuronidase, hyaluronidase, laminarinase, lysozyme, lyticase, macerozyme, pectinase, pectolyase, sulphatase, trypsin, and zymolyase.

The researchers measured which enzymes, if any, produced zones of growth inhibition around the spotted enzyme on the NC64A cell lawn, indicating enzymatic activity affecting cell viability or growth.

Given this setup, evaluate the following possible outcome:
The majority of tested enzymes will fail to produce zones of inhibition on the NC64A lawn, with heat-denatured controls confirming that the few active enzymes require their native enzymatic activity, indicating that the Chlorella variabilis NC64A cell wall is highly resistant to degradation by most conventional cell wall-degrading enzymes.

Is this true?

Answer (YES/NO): NO